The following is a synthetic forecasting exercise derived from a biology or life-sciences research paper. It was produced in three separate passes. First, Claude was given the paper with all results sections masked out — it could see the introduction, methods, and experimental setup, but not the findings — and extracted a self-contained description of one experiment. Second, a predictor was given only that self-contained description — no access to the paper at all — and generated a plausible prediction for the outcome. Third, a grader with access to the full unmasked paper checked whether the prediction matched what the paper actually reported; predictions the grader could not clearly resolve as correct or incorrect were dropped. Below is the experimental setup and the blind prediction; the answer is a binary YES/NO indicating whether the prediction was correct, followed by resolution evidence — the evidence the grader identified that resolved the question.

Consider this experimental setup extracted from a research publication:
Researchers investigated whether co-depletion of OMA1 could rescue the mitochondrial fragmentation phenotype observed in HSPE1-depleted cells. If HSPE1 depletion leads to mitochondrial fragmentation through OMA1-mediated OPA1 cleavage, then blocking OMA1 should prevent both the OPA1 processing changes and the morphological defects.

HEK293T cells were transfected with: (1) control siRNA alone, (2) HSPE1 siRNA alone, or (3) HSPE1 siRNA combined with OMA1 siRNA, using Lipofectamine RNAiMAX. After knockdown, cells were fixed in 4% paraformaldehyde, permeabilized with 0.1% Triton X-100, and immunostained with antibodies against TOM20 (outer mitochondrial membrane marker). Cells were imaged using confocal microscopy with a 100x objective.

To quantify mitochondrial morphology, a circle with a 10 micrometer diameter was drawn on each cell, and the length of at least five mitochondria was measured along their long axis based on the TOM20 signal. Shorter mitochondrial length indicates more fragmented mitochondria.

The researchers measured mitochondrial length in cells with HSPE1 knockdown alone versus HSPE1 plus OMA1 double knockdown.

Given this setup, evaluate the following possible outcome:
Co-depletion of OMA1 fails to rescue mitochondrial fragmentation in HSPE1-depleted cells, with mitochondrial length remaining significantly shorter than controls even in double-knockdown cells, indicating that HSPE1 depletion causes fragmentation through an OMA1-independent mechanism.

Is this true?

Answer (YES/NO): NO